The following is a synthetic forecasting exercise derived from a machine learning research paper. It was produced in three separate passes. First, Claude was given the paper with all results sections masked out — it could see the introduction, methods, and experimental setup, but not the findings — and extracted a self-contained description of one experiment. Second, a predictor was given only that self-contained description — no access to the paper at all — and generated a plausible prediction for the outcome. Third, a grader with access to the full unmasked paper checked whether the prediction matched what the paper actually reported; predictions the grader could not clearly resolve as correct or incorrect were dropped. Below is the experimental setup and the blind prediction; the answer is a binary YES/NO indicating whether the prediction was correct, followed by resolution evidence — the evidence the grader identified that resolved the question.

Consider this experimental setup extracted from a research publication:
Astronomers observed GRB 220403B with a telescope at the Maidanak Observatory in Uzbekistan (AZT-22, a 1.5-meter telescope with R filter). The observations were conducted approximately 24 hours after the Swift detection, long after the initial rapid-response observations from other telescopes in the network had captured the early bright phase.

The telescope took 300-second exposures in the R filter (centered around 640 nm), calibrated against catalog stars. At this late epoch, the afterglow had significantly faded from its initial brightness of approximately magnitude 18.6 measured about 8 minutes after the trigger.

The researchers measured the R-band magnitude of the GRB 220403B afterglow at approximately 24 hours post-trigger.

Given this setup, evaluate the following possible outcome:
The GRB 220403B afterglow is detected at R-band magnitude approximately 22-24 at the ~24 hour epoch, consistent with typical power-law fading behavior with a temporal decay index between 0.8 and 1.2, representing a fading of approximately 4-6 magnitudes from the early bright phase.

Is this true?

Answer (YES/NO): NO